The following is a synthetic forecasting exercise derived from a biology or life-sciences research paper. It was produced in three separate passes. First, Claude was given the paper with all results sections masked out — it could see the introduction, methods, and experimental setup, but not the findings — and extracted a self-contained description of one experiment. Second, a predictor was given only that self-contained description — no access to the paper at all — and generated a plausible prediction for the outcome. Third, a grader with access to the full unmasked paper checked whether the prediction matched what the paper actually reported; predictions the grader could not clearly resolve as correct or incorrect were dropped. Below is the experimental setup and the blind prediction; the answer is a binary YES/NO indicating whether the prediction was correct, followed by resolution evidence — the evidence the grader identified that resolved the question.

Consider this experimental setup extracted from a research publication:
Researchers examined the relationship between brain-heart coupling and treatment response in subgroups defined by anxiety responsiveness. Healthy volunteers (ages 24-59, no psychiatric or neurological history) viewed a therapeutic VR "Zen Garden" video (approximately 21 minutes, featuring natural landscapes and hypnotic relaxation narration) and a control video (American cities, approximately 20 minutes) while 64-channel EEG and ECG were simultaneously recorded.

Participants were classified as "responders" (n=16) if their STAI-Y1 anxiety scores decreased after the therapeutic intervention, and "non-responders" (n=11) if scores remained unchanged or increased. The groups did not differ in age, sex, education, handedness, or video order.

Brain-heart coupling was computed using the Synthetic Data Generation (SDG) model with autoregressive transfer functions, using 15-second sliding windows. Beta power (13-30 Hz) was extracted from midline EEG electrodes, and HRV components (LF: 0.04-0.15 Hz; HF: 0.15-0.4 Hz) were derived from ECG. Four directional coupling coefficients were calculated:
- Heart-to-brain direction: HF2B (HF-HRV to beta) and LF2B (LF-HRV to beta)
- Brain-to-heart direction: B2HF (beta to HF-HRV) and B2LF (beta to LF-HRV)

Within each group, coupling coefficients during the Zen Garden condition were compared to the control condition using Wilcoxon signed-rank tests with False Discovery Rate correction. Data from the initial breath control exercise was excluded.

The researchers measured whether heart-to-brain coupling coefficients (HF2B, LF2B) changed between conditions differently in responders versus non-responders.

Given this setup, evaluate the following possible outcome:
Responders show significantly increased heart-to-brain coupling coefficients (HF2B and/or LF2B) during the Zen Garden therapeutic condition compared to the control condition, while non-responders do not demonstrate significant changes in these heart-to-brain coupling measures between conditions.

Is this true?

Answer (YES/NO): NO